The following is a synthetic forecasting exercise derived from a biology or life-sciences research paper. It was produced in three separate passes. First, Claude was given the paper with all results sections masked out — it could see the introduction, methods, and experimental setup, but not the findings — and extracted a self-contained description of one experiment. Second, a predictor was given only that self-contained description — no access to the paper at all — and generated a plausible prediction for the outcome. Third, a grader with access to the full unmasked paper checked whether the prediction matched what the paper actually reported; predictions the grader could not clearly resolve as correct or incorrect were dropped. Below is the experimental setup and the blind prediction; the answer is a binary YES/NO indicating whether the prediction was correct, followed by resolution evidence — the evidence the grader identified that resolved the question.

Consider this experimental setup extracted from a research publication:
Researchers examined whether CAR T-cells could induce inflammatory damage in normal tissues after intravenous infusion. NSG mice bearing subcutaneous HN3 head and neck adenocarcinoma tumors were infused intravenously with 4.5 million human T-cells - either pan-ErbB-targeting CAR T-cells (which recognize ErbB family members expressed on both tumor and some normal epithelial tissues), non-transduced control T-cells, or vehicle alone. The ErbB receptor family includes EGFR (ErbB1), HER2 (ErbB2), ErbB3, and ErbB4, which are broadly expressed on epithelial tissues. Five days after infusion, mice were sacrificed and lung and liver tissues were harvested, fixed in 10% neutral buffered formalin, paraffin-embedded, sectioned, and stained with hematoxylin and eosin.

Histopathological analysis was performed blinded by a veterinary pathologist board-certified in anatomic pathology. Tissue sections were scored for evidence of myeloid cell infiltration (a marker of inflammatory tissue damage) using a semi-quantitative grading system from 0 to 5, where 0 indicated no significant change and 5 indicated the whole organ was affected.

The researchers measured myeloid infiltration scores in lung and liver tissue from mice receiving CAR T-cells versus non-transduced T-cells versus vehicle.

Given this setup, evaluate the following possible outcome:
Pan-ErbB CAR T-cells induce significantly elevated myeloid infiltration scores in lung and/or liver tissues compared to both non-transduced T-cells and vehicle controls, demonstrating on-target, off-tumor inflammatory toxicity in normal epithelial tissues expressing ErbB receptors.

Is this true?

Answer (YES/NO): YES